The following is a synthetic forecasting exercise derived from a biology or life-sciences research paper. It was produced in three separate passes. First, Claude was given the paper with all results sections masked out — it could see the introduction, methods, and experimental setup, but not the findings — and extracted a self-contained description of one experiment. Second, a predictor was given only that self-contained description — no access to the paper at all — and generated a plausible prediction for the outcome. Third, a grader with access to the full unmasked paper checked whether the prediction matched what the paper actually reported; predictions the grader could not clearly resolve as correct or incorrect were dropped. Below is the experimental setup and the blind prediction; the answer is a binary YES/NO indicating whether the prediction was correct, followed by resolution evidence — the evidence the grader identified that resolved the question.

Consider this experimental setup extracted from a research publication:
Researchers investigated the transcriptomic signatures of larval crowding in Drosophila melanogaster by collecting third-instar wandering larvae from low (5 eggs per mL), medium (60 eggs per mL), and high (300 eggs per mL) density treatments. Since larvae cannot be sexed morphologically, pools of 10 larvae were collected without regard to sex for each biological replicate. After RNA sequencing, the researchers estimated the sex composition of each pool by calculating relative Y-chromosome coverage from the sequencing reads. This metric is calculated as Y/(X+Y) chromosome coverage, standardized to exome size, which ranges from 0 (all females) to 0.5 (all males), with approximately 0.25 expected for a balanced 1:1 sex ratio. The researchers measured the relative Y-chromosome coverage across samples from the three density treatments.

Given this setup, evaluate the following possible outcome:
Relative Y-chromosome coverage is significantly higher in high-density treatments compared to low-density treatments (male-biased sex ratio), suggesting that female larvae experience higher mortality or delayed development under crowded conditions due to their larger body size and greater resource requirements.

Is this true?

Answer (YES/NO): NO